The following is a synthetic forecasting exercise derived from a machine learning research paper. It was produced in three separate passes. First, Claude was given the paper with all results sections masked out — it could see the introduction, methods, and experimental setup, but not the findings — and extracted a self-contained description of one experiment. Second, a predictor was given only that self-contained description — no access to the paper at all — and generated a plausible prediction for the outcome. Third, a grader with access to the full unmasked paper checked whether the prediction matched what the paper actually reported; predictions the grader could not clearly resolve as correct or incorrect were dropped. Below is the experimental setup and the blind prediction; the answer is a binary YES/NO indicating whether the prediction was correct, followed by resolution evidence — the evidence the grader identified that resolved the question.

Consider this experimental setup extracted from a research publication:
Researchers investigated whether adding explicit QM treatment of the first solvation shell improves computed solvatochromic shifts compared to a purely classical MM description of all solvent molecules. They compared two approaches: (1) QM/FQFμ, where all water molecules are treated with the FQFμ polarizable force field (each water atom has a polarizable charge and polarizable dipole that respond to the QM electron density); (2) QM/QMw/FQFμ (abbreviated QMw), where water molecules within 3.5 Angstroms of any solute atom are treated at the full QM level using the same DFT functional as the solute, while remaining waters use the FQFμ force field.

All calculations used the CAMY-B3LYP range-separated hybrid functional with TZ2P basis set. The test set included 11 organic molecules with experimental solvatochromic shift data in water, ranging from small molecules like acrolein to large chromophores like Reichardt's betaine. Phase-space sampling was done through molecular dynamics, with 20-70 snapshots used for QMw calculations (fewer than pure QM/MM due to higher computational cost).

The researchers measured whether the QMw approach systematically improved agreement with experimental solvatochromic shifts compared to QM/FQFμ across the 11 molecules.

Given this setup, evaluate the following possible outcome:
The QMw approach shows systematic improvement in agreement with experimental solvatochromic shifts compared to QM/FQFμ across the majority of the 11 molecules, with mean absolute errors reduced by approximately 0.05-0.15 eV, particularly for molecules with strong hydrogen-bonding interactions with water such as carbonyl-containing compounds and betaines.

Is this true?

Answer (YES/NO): NO